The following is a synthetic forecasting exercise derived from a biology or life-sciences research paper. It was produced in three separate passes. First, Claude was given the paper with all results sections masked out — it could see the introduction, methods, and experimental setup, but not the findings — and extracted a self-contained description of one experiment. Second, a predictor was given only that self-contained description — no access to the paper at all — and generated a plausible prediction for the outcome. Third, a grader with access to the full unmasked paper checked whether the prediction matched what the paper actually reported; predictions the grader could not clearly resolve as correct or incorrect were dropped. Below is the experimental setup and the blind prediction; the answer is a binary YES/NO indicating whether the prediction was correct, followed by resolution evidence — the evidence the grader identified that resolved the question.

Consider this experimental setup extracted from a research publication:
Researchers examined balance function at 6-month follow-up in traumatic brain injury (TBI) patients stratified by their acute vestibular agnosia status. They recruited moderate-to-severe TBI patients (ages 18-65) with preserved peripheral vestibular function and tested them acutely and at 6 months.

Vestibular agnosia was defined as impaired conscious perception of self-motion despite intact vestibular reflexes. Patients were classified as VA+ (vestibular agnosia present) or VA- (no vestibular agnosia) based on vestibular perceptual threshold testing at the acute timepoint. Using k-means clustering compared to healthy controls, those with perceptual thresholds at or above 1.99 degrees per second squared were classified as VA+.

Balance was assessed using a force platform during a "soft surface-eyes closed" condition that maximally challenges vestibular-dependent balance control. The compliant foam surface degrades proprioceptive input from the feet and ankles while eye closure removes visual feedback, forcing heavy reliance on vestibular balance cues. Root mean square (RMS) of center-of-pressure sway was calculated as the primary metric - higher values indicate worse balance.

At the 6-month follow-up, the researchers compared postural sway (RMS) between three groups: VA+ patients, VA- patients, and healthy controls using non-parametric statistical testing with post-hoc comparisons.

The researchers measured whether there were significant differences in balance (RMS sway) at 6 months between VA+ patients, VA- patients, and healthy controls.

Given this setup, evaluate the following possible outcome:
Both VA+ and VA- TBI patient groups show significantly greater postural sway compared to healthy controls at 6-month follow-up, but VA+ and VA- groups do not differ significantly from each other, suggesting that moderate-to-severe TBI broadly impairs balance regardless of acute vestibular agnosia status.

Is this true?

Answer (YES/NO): NO